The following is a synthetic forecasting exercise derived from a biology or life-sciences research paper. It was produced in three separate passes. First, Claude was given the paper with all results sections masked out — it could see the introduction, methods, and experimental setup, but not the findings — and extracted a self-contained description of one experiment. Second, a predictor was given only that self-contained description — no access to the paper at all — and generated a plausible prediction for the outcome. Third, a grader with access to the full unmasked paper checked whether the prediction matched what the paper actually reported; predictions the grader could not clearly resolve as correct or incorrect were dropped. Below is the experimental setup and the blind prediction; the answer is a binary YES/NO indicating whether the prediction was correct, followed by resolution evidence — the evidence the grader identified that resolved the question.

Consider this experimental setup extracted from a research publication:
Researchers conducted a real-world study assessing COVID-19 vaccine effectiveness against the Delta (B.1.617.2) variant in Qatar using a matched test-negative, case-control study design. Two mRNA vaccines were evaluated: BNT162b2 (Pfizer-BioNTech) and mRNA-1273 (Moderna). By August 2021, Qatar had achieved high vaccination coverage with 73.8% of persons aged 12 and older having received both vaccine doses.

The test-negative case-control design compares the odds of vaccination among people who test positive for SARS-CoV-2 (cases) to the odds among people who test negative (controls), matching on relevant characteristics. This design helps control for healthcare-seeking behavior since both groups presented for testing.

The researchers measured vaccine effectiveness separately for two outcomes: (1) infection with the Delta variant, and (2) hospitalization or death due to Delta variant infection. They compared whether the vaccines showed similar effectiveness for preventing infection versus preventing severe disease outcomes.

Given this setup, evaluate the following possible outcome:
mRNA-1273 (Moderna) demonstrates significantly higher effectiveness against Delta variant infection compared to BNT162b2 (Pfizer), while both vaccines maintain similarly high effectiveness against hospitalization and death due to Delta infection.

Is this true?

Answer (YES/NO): YES